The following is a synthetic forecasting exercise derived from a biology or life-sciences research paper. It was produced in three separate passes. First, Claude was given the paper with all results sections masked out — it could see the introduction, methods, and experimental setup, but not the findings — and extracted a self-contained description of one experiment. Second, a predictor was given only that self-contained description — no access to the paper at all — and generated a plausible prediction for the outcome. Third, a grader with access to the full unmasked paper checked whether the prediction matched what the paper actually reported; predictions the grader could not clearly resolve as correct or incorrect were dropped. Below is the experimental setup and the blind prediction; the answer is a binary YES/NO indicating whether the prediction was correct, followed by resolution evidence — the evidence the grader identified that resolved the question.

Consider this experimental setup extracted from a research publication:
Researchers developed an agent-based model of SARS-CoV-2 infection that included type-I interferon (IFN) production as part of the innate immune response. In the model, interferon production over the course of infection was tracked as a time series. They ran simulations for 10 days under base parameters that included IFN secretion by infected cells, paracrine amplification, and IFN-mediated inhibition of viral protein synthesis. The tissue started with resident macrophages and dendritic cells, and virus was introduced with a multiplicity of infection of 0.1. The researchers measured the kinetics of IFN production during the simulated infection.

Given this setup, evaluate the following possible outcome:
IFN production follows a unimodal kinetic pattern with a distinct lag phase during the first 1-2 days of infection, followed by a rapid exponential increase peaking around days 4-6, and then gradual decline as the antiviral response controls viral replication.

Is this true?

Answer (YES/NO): NO